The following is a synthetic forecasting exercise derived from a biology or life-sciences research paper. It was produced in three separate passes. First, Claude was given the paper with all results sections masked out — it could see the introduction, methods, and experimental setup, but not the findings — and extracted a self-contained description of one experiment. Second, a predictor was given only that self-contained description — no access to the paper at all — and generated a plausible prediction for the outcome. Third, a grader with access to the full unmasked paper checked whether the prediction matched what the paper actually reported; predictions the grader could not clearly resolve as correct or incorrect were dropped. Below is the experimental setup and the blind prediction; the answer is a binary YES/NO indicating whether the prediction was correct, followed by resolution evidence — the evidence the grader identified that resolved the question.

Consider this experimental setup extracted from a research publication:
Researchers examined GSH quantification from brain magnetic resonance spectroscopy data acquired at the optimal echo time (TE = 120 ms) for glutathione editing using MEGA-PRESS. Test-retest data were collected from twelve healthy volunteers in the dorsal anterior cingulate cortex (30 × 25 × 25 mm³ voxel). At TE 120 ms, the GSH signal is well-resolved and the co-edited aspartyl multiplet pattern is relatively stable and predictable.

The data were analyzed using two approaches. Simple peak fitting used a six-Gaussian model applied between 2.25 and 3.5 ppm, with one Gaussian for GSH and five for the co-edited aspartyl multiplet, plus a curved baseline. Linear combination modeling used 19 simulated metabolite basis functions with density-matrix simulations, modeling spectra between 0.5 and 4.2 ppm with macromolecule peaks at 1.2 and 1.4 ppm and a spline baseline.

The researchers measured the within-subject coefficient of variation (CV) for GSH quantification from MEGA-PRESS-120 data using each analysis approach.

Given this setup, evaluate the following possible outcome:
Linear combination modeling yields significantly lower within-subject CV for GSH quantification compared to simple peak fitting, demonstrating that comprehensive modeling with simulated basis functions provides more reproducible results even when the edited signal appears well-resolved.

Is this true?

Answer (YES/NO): NO